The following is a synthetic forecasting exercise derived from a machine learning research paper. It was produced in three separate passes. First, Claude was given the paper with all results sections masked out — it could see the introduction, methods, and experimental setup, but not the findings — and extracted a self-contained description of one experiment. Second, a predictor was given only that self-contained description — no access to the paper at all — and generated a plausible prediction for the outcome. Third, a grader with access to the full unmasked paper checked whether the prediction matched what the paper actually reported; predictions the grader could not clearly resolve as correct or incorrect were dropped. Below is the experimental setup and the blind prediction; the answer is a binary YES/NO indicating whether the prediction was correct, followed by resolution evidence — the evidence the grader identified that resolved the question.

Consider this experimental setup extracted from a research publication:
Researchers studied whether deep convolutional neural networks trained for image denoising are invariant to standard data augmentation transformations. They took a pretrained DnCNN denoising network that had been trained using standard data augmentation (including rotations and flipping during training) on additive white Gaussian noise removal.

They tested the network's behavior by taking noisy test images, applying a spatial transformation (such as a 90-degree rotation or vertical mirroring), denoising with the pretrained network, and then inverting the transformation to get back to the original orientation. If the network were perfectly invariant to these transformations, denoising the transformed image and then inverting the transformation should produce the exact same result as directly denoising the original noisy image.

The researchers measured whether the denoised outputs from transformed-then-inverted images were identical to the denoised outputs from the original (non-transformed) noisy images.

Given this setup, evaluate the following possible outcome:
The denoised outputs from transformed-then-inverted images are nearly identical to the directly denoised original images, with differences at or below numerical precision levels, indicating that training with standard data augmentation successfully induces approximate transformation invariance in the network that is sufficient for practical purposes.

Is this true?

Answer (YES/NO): NO